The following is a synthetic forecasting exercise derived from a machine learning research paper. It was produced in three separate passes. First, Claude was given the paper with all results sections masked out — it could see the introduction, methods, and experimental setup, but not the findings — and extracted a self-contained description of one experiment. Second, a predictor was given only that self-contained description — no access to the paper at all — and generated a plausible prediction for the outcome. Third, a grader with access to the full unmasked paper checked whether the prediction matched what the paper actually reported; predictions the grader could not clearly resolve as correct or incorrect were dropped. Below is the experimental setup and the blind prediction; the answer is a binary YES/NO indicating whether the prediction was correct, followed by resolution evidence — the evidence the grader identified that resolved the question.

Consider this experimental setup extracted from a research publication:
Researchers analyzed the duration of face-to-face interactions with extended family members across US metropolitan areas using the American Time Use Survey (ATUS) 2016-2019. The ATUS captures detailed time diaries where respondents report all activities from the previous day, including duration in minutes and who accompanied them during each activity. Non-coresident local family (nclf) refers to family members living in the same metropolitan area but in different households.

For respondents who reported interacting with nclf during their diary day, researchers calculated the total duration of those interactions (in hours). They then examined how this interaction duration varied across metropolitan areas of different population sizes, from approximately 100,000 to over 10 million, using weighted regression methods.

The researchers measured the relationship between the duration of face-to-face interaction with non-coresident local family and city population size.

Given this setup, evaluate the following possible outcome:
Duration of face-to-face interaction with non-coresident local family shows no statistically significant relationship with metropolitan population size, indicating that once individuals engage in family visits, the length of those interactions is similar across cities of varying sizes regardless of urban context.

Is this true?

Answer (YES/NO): NO